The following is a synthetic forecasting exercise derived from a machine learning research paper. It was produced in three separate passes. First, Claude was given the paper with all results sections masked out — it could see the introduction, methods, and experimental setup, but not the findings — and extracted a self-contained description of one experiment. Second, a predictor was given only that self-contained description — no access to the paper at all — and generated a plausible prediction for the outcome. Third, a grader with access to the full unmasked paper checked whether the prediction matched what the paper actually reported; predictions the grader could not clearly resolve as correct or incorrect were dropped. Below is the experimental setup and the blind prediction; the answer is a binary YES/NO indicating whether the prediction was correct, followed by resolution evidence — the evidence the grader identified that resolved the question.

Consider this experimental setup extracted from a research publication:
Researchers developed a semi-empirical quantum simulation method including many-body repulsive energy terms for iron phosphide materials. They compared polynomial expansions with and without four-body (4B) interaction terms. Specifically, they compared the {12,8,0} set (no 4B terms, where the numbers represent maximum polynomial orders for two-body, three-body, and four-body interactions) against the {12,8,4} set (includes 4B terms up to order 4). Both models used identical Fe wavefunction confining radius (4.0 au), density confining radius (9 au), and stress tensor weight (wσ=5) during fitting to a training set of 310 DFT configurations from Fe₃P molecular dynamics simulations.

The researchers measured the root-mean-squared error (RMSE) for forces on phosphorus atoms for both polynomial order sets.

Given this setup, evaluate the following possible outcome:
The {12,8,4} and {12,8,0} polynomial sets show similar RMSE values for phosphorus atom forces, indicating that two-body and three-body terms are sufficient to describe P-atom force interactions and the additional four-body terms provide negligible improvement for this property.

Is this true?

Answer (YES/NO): YES